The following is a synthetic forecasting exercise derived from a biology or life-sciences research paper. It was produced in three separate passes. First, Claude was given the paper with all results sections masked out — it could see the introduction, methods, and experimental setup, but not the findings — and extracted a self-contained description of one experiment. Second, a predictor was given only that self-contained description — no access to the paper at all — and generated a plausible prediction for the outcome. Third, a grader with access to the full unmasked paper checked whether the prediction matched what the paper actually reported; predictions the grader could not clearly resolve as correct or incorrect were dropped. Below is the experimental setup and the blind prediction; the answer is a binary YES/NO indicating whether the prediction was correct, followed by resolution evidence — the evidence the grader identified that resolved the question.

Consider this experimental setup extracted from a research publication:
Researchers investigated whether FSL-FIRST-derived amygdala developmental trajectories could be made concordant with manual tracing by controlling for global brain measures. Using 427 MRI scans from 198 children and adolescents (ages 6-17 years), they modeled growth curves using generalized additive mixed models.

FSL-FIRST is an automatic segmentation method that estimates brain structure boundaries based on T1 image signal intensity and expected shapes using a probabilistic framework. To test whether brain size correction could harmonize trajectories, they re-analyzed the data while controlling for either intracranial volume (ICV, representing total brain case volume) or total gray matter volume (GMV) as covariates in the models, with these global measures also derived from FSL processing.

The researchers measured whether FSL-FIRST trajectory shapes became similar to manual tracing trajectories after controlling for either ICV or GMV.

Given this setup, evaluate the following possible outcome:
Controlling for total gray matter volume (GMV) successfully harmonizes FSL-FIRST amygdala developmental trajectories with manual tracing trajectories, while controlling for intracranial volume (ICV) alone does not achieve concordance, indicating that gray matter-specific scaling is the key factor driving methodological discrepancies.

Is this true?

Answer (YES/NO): NO